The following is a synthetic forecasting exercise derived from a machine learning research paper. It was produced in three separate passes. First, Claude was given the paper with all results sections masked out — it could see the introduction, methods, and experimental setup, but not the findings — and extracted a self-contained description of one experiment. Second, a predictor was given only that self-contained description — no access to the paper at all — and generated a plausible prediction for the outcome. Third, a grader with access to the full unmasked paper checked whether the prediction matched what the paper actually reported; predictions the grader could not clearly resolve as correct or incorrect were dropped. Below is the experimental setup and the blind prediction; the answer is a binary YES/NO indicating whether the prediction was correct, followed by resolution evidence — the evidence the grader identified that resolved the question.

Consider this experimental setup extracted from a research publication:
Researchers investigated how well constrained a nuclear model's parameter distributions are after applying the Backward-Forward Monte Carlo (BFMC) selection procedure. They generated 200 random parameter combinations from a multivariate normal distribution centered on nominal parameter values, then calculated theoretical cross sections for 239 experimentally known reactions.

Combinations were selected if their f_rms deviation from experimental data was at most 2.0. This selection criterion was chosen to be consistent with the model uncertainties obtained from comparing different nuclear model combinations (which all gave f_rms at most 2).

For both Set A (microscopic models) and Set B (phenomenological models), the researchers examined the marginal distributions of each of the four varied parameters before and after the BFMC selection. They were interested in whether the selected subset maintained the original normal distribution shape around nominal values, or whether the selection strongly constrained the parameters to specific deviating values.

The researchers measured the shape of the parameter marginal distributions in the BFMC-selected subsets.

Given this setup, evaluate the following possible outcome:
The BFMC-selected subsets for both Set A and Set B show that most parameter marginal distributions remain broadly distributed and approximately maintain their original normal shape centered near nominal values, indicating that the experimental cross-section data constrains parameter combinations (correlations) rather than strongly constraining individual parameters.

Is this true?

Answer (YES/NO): YES